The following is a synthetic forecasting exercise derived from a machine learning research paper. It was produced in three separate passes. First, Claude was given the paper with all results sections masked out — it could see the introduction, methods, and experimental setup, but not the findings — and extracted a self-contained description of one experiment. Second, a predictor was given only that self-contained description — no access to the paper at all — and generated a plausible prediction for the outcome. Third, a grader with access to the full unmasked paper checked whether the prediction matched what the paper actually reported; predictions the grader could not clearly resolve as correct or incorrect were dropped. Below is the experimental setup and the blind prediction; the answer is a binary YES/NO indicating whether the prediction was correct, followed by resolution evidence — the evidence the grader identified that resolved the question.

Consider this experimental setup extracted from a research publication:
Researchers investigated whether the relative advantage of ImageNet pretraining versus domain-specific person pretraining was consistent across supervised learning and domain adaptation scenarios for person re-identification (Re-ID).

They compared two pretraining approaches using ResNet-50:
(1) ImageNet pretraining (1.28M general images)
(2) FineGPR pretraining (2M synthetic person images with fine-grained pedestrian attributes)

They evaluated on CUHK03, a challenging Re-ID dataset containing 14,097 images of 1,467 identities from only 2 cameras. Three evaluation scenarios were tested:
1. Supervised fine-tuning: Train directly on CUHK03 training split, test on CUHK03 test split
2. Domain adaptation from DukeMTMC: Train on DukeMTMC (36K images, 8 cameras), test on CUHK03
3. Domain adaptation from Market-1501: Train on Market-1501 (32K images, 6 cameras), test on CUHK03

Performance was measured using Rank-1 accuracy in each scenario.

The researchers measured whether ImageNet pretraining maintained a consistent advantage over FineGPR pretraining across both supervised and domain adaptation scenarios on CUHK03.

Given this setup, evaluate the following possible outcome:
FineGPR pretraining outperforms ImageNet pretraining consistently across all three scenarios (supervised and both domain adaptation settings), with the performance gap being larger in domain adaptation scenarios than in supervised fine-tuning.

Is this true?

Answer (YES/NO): NO